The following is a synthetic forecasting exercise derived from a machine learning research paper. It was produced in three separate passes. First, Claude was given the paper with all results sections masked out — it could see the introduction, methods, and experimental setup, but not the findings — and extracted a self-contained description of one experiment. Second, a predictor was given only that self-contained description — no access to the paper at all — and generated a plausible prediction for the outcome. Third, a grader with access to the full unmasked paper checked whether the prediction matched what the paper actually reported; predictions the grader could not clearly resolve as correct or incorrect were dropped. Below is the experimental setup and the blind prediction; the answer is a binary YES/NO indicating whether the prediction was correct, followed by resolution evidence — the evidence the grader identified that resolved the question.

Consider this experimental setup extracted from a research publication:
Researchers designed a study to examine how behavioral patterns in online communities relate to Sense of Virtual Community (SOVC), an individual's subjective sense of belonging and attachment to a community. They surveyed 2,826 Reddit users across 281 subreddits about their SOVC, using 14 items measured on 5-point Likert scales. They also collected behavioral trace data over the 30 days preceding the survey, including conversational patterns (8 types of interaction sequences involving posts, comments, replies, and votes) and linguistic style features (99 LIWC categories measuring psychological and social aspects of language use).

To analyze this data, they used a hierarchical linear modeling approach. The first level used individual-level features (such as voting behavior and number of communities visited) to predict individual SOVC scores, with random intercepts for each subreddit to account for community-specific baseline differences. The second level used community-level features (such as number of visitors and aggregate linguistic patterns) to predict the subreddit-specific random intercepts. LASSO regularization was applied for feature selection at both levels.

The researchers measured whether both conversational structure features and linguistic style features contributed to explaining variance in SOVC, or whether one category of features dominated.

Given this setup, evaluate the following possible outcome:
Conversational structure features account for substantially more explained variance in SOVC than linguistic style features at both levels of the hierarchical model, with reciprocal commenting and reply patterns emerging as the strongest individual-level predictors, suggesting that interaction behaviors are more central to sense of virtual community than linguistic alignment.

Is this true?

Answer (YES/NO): NO